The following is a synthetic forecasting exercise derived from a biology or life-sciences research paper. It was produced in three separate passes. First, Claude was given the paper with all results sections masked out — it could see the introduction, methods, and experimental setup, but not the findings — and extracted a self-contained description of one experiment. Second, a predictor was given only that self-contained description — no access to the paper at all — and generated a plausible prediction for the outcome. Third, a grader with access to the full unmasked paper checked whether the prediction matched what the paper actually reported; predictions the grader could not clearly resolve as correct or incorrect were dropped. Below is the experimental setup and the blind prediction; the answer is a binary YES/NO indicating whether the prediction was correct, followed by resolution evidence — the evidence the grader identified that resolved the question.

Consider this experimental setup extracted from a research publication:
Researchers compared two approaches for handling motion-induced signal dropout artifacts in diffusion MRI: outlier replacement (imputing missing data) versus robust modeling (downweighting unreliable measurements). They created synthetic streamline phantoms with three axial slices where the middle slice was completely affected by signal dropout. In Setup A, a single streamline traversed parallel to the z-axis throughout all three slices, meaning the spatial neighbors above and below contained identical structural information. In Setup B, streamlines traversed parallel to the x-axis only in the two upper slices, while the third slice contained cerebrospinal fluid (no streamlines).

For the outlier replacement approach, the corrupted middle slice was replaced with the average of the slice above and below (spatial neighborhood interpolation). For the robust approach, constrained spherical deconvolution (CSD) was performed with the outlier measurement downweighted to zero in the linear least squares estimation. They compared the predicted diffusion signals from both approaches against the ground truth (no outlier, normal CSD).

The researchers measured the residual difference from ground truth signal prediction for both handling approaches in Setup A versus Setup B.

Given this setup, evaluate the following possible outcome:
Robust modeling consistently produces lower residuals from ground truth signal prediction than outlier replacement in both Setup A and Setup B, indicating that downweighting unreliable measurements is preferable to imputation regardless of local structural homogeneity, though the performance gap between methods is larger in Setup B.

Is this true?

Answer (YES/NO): NO